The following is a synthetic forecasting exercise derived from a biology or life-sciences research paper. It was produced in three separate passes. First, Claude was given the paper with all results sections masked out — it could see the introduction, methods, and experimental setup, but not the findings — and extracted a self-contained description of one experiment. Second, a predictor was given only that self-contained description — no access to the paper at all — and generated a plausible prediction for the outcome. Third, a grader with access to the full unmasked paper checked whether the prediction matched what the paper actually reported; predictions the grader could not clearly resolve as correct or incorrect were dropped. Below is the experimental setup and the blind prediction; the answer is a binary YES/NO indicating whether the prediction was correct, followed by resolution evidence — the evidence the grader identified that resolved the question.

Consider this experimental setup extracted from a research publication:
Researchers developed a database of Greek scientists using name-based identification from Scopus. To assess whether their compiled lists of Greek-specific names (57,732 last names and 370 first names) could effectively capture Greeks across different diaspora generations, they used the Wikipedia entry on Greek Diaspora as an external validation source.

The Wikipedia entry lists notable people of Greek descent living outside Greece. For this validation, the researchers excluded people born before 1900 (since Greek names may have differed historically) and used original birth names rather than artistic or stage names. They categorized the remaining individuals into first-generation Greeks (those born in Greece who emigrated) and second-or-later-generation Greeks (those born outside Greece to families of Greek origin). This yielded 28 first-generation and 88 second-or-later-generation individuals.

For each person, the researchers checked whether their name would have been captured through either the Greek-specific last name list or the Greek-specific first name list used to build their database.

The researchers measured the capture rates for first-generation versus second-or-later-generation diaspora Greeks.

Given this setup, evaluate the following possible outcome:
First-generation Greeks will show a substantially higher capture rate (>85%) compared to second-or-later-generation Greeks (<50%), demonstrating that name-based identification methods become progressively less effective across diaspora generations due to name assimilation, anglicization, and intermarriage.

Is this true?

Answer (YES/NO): NO